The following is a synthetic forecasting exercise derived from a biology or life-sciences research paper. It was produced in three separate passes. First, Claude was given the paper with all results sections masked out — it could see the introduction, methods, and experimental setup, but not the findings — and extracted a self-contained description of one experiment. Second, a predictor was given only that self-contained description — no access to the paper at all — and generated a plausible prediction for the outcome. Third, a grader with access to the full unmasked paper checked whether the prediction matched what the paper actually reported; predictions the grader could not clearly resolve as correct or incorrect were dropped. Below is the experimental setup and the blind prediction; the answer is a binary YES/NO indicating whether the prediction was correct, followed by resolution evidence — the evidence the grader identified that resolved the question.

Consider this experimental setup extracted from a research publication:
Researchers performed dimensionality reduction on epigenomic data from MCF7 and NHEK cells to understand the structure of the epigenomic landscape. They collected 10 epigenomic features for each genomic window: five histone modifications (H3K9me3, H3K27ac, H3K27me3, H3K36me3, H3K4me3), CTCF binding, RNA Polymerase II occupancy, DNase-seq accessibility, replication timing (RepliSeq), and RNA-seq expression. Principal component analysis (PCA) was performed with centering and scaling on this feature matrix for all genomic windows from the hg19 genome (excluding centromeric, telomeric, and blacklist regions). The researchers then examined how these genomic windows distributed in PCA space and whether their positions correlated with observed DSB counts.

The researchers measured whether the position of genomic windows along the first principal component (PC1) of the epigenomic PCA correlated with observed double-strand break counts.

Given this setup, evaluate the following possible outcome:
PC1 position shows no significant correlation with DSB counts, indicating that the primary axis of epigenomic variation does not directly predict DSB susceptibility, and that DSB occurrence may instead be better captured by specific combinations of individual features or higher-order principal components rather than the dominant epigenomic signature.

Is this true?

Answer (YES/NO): NO